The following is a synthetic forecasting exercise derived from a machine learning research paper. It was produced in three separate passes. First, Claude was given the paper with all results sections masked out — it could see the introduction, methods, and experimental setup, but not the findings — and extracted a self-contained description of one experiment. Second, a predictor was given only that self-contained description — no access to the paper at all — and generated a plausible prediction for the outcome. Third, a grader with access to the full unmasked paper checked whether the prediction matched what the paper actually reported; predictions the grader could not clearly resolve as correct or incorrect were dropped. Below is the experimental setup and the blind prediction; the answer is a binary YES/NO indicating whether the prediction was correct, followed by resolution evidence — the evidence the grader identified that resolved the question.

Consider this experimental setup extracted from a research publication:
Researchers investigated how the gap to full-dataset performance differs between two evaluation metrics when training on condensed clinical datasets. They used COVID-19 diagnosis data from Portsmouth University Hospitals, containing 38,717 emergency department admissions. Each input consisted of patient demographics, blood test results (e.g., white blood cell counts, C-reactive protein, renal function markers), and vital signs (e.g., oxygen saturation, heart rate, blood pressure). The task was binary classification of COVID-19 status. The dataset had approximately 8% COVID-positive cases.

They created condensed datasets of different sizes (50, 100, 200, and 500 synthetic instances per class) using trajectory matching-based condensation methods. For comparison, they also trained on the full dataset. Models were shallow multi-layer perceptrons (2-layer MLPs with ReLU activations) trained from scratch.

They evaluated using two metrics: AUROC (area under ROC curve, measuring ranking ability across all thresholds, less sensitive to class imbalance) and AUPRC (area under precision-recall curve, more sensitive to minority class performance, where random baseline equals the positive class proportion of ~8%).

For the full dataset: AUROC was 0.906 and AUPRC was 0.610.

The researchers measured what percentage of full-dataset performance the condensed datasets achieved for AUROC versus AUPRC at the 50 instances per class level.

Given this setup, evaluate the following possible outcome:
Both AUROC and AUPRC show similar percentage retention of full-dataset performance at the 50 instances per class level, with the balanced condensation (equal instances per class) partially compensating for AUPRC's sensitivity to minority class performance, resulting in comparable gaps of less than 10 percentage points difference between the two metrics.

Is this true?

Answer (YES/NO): YES